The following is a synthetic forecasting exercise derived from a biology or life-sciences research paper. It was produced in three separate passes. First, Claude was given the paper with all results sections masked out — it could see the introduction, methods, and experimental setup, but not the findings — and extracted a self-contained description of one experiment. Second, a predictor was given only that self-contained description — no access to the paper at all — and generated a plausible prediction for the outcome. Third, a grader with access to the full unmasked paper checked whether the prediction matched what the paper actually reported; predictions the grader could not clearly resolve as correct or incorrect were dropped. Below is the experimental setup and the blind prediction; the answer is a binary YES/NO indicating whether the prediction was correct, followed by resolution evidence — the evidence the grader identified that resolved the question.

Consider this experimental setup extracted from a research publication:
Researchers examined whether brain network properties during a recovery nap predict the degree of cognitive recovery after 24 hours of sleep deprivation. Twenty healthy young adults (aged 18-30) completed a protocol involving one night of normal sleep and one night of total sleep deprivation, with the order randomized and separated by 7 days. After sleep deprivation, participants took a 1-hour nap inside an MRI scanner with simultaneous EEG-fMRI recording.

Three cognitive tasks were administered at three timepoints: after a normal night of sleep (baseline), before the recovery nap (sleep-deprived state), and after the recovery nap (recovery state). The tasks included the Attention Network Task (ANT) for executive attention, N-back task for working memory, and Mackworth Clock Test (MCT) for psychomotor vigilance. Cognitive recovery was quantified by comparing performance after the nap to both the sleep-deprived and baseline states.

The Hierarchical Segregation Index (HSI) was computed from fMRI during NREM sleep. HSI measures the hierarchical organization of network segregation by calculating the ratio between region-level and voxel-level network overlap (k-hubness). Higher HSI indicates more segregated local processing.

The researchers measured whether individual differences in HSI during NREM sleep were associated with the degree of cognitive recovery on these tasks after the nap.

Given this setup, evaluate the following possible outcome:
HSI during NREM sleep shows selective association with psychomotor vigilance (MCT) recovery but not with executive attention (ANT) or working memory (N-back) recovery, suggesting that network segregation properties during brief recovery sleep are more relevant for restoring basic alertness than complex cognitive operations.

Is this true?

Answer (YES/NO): NO